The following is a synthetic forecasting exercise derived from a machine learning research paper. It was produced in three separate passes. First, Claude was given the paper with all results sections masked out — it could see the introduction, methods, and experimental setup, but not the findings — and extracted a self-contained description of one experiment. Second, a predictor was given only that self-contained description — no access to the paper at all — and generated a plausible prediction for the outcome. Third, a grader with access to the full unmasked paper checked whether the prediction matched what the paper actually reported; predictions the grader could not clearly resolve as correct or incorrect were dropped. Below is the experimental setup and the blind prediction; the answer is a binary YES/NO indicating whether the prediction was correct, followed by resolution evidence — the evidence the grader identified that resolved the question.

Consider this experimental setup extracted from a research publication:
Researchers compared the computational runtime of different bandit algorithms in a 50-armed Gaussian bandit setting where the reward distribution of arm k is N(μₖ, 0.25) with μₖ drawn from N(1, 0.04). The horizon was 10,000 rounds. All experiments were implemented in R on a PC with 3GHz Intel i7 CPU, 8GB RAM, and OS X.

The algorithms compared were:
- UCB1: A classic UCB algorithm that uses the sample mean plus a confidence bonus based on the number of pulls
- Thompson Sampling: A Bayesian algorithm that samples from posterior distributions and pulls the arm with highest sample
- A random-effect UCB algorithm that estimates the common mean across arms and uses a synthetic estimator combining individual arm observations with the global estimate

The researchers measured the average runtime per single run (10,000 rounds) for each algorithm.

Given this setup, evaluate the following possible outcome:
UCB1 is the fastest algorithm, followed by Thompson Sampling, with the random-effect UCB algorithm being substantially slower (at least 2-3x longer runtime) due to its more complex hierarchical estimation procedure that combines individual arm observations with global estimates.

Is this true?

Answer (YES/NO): NO